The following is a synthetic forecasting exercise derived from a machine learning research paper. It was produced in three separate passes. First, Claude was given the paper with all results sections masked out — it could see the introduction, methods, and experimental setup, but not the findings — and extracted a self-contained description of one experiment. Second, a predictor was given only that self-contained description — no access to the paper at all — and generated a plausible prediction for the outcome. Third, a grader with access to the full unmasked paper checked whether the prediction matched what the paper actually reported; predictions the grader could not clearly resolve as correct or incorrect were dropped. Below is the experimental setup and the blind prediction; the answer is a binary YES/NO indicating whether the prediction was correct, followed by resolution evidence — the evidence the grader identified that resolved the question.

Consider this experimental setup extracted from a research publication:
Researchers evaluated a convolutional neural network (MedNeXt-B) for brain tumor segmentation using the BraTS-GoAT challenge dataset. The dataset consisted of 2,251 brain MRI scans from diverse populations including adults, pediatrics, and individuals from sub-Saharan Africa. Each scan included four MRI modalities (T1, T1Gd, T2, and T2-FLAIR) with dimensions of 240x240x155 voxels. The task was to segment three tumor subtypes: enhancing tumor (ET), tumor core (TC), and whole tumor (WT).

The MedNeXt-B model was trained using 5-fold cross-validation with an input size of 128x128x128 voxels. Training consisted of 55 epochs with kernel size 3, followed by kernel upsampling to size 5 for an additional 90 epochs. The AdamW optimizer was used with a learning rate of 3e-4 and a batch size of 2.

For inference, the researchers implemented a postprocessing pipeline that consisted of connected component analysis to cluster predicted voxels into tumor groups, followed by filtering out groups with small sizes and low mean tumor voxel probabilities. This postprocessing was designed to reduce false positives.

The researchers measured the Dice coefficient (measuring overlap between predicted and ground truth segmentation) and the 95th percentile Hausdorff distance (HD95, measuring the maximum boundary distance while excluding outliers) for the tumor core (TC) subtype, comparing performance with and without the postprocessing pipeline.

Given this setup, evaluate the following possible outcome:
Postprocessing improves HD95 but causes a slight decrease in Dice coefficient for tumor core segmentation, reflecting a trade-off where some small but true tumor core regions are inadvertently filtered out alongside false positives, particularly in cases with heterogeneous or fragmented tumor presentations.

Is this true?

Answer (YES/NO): NO